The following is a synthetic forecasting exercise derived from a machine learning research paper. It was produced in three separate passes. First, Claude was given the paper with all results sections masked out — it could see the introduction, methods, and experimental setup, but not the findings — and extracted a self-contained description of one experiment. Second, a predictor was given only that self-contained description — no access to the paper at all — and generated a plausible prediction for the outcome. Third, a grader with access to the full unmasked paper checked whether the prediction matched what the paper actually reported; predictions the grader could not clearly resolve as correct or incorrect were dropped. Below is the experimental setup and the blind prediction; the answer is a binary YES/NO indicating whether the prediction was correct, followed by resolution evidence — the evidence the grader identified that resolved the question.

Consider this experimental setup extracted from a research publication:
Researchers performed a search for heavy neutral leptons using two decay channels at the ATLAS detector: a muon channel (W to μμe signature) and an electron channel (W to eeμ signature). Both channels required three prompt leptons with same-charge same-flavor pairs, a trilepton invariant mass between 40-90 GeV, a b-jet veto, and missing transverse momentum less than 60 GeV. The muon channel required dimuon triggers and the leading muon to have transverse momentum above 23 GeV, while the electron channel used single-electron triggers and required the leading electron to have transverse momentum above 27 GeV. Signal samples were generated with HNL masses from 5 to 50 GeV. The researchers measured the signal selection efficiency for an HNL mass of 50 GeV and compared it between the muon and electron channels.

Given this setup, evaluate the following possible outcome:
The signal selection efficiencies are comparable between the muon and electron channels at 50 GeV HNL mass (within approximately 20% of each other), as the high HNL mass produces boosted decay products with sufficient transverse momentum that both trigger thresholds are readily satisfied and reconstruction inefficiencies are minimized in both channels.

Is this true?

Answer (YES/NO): NO